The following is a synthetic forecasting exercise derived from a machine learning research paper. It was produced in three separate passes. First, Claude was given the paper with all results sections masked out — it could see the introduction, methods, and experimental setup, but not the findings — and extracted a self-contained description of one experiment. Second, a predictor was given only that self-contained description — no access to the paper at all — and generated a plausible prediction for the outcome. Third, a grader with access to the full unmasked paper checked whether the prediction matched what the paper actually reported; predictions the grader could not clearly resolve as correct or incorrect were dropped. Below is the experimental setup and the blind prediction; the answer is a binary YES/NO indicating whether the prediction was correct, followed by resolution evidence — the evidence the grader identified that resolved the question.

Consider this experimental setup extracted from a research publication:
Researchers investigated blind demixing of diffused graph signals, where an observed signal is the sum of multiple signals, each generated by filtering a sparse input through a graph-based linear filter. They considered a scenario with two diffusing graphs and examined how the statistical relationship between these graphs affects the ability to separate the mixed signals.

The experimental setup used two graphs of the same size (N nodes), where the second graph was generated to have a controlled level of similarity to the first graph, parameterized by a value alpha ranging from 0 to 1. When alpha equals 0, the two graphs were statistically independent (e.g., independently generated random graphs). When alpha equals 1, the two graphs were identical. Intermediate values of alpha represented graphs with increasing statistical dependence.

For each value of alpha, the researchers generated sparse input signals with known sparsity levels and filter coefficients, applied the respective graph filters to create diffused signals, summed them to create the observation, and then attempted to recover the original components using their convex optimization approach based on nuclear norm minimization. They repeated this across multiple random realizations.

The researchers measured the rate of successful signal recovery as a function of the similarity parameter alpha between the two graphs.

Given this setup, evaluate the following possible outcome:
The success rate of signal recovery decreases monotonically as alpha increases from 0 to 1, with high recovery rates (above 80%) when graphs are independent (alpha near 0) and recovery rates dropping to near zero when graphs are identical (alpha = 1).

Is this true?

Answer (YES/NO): NO